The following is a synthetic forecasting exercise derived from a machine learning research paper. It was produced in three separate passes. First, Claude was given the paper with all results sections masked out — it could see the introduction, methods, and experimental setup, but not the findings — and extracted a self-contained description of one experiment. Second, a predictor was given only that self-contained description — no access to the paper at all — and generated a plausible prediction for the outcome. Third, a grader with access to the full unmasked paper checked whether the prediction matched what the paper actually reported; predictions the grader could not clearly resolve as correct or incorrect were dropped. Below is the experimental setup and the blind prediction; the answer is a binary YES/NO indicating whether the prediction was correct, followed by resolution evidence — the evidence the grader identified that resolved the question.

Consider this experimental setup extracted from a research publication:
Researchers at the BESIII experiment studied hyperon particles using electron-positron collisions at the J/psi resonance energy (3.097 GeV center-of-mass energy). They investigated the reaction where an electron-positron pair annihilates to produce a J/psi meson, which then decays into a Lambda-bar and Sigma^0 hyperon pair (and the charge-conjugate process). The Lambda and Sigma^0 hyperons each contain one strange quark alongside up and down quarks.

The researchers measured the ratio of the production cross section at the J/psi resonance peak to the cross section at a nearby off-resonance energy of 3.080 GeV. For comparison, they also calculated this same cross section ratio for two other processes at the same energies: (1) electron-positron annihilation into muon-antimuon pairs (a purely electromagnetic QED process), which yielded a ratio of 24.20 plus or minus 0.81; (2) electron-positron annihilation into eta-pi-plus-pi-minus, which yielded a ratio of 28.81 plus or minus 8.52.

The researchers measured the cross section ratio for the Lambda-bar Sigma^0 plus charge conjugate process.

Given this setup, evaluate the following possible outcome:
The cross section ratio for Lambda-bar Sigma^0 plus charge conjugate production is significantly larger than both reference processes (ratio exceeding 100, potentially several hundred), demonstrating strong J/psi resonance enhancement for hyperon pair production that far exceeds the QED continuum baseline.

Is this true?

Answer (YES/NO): NO